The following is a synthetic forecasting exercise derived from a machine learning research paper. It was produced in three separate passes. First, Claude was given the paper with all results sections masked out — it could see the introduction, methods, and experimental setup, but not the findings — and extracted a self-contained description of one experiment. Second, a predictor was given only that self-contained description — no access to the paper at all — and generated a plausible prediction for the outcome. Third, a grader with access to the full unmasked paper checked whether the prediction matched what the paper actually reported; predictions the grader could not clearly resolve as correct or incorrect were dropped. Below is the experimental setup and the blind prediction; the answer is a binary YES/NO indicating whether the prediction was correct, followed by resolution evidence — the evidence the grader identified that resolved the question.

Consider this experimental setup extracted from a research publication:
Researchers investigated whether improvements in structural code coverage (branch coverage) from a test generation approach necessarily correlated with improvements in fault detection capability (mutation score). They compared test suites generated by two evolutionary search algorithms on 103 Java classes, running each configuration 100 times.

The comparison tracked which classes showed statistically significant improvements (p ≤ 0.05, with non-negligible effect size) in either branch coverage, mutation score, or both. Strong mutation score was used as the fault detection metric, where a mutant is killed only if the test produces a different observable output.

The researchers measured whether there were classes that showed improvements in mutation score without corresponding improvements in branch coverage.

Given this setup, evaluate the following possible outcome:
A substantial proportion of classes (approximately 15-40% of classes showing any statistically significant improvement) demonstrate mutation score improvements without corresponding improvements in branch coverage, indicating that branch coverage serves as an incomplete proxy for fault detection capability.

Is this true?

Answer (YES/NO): NO